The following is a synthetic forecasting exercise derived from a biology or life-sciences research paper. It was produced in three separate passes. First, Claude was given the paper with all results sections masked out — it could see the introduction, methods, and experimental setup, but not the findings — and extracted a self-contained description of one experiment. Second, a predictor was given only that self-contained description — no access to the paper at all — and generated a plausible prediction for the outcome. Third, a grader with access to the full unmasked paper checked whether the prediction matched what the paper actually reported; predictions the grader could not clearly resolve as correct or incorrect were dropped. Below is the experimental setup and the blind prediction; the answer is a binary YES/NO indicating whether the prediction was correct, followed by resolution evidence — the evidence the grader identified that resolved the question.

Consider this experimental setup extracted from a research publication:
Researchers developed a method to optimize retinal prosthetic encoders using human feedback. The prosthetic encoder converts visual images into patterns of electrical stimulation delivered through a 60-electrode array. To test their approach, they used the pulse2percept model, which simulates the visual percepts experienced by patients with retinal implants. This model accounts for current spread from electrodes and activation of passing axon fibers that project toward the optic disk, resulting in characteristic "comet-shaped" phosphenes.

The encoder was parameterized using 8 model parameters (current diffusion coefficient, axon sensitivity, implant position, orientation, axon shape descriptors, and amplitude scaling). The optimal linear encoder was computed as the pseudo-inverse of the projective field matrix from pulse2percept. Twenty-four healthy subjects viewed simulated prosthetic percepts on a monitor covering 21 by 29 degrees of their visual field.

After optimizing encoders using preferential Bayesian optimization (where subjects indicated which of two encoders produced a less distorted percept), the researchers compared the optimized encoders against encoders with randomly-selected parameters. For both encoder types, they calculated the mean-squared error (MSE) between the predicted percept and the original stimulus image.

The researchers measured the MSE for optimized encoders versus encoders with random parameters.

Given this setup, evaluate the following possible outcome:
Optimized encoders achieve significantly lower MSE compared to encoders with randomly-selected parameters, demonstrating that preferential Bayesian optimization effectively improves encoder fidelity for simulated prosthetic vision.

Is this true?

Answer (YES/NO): NO